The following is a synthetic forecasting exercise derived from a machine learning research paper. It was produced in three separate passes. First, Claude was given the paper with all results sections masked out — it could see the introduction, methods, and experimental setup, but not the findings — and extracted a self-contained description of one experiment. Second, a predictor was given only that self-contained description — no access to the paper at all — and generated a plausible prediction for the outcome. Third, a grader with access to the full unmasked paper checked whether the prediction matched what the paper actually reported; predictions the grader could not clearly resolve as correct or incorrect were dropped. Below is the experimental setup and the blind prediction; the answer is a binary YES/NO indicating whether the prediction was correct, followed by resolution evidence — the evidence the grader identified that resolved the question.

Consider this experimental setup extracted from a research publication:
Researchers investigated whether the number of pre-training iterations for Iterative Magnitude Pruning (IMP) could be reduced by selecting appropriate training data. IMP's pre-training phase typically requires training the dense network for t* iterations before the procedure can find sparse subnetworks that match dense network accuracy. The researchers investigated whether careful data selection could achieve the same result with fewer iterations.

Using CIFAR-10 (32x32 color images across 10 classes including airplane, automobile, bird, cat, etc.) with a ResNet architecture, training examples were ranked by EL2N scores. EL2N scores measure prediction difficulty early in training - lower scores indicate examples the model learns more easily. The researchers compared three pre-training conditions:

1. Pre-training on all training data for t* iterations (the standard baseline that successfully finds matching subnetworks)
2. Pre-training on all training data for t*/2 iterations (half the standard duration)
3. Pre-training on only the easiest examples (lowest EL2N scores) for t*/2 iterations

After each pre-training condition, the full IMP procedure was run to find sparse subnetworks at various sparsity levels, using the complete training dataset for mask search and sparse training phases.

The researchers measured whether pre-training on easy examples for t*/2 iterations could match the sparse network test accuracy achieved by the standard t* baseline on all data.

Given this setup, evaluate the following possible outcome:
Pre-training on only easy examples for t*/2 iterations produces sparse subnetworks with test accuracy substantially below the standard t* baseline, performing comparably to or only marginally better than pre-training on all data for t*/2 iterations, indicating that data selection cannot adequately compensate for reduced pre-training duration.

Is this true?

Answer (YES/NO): NO